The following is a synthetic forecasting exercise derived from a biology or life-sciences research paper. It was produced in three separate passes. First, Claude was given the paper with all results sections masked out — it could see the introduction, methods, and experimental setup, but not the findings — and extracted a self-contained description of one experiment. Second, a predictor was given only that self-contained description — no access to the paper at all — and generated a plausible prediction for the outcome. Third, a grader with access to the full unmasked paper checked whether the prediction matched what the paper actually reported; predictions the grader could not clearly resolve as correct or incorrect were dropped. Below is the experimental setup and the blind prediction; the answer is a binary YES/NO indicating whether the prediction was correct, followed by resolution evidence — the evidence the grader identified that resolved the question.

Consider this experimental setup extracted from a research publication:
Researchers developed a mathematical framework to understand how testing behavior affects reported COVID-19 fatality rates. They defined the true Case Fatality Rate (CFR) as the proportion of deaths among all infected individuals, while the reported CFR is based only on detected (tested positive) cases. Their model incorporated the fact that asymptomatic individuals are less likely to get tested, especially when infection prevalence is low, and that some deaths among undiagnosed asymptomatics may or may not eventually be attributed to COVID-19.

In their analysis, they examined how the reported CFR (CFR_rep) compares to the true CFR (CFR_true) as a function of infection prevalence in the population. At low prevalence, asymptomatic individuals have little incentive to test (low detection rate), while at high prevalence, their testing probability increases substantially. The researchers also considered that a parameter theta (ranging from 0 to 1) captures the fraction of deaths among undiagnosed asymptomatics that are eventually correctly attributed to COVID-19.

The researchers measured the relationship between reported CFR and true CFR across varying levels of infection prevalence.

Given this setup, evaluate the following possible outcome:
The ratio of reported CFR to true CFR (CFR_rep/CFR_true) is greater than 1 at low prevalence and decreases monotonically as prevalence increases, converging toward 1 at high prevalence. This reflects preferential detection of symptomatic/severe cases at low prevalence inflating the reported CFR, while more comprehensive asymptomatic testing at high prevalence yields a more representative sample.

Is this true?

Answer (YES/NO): NO